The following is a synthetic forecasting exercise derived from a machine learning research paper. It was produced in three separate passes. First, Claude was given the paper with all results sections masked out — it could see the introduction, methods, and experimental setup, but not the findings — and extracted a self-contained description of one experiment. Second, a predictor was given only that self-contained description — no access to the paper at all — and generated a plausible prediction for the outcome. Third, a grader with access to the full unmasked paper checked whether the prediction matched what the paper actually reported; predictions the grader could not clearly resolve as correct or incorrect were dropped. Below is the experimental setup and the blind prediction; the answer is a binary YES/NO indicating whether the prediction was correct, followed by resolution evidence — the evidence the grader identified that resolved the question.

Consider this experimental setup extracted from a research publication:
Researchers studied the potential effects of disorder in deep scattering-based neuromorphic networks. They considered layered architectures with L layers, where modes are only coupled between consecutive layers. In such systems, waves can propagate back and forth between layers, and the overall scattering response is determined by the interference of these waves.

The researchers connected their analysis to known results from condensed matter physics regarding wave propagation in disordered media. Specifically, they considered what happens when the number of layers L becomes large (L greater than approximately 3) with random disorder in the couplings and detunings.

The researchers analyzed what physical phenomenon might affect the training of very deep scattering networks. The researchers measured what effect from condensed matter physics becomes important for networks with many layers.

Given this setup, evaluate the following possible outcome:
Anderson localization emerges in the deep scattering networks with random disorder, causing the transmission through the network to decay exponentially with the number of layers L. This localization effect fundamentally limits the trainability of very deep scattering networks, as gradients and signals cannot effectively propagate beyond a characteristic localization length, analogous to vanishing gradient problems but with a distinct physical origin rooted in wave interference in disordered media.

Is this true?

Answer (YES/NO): YES